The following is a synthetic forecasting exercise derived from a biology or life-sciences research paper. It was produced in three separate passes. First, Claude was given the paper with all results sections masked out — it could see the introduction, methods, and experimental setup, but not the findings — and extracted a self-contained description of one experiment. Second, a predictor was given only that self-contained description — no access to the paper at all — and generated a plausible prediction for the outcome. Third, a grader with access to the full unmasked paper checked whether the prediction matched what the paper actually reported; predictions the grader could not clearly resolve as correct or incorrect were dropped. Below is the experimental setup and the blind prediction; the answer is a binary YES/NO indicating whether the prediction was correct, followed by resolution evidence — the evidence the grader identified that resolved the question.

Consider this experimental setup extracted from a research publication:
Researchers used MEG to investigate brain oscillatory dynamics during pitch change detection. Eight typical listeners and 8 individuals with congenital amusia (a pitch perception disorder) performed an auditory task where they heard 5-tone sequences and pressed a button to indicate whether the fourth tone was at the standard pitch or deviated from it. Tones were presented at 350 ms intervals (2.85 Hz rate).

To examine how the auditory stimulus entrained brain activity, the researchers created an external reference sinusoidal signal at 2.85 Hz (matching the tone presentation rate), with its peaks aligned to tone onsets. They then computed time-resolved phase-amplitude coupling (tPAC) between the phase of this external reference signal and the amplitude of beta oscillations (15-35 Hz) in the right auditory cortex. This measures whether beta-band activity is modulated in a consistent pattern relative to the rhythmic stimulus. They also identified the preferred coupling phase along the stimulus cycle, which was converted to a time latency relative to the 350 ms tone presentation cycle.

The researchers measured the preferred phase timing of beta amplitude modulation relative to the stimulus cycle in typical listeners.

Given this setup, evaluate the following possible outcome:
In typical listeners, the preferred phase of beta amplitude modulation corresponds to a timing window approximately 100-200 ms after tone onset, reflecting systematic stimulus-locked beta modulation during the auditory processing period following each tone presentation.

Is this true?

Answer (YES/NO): NO